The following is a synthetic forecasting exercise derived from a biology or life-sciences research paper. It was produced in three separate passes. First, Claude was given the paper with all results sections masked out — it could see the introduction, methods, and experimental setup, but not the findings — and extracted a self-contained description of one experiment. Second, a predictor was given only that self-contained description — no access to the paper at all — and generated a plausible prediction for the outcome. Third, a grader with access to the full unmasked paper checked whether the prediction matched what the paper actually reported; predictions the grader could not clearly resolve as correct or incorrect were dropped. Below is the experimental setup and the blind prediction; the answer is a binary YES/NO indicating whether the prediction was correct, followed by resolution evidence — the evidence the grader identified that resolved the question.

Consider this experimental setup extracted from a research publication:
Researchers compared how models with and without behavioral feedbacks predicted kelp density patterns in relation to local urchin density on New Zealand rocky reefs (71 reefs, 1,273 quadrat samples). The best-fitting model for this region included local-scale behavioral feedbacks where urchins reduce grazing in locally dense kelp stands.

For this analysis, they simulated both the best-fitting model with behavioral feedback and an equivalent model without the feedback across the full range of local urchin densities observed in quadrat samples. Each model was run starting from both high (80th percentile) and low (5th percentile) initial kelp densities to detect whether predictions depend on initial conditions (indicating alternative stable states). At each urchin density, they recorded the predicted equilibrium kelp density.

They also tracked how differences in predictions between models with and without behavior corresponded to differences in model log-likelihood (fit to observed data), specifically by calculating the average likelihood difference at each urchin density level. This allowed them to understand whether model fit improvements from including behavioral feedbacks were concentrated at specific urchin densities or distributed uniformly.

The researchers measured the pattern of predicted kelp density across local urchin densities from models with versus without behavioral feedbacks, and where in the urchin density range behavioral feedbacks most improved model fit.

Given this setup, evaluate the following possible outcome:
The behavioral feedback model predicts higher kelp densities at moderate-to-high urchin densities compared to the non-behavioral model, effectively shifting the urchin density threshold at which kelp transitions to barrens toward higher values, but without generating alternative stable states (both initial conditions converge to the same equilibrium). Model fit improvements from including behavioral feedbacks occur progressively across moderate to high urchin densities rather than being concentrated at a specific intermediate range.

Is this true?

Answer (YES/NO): NO